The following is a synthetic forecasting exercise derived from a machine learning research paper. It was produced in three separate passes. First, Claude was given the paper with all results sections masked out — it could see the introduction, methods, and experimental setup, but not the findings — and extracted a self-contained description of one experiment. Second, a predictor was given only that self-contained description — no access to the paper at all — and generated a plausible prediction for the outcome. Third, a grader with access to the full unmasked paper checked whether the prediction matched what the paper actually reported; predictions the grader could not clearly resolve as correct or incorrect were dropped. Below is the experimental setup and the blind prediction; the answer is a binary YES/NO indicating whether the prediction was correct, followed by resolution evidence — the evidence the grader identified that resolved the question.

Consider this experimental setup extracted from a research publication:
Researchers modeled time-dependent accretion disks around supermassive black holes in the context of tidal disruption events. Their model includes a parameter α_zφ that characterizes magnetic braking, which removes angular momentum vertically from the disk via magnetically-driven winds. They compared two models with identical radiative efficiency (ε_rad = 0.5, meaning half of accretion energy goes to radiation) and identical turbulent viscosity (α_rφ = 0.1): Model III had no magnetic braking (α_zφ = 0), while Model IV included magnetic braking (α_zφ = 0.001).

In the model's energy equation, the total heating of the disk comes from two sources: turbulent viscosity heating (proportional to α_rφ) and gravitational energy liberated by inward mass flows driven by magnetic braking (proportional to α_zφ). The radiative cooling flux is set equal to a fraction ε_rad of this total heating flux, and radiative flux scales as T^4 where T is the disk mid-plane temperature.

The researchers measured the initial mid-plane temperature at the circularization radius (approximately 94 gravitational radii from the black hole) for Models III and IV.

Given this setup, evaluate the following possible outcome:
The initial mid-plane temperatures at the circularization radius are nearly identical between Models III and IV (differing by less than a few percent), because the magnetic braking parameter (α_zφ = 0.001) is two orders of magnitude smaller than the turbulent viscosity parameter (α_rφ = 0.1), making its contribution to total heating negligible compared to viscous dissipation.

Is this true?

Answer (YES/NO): NO